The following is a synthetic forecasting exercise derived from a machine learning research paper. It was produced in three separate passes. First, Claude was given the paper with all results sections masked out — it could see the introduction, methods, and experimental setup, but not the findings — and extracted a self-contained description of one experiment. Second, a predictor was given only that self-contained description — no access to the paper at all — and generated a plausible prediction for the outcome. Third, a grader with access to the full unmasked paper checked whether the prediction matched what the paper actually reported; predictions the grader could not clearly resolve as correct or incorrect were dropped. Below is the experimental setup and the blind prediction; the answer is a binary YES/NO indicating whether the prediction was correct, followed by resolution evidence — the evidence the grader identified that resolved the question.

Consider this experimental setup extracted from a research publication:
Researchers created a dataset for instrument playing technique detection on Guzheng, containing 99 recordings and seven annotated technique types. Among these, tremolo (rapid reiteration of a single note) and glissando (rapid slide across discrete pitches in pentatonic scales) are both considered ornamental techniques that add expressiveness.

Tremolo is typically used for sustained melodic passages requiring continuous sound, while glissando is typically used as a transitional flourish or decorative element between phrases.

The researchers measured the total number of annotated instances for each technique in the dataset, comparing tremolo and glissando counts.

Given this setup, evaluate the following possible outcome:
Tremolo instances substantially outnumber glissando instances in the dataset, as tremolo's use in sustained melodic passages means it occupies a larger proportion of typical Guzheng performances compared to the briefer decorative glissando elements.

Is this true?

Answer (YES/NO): NO